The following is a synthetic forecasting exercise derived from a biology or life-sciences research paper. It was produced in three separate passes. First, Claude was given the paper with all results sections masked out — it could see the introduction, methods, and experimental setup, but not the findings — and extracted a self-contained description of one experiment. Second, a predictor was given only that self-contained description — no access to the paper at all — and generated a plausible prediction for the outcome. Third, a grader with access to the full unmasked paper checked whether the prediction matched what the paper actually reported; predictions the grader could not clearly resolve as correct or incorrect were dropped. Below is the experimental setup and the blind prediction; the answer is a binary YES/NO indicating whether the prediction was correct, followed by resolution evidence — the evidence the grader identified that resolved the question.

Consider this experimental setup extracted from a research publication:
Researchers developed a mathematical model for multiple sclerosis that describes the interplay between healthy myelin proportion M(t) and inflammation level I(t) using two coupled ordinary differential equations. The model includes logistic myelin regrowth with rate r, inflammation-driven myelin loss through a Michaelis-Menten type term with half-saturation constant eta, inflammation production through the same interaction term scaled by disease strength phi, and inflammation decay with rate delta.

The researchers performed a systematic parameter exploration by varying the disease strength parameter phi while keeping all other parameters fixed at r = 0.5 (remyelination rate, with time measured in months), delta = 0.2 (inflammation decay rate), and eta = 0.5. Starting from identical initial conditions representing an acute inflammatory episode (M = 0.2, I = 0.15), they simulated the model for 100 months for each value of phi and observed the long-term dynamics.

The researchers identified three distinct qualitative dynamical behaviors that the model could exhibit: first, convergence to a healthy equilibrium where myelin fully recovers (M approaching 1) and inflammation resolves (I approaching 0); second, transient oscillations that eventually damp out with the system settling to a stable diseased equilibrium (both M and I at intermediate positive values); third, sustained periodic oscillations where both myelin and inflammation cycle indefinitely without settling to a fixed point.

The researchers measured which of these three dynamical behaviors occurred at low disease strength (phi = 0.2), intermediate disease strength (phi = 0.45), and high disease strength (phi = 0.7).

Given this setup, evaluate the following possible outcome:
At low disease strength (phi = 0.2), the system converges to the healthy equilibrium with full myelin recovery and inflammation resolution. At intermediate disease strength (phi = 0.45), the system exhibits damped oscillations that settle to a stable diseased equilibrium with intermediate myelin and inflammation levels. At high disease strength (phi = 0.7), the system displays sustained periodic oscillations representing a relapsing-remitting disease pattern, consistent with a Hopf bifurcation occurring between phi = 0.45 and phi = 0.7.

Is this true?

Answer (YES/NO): YES